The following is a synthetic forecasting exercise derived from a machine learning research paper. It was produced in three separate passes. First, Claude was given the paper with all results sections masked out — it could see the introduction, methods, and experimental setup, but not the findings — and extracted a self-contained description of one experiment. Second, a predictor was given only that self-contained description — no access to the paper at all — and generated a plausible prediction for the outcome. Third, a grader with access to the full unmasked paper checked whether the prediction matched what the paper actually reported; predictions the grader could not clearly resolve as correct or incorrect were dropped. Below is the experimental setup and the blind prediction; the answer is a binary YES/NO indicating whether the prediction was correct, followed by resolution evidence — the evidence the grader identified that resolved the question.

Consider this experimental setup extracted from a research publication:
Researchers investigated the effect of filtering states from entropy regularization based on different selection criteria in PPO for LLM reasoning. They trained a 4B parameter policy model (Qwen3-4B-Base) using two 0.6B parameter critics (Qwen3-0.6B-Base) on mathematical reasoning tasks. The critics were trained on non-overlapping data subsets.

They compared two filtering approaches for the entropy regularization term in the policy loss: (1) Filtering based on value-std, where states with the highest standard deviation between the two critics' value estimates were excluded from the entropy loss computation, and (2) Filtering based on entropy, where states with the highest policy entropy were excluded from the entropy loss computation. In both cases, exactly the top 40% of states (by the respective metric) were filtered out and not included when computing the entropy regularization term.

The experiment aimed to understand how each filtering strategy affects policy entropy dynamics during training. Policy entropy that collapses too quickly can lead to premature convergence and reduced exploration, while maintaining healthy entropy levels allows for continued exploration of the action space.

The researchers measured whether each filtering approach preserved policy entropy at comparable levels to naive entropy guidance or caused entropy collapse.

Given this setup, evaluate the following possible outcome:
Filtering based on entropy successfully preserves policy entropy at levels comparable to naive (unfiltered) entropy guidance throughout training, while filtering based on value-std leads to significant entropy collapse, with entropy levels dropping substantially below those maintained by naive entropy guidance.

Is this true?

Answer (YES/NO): NO